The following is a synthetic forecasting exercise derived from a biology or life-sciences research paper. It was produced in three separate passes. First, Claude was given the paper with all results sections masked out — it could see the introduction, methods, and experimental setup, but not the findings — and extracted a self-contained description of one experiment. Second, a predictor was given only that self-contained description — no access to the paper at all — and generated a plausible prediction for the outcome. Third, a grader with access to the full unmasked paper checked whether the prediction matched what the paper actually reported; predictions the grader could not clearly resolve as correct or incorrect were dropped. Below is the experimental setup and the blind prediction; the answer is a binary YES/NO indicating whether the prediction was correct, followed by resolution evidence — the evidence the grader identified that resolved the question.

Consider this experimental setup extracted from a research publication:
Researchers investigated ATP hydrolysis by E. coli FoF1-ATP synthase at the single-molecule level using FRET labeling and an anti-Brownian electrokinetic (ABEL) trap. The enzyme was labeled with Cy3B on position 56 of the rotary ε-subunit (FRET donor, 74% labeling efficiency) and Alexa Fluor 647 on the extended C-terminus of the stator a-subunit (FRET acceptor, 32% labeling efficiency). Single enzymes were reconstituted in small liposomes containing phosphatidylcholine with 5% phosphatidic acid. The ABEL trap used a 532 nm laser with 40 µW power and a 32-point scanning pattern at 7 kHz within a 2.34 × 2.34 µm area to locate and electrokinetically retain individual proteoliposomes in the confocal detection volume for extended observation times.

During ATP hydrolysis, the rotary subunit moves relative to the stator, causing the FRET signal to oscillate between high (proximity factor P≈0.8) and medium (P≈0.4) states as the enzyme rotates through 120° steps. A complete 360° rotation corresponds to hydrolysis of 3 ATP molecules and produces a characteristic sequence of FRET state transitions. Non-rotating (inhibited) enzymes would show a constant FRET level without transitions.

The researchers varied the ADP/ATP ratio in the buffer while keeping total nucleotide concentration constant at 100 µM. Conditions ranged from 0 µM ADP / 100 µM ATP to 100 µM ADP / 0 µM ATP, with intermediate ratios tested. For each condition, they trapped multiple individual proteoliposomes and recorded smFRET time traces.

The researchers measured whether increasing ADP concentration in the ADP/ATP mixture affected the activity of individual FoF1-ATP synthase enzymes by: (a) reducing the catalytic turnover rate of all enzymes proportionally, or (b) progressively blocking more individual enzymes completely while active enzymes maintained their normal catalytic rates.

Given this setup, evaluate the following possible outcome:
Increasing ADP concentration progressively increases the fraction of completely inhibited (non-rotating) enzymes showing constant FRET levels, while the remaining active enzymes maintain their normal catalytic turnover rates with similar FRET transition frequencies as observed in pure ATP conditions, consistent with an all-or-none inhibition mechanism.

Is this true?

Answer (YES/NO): YES